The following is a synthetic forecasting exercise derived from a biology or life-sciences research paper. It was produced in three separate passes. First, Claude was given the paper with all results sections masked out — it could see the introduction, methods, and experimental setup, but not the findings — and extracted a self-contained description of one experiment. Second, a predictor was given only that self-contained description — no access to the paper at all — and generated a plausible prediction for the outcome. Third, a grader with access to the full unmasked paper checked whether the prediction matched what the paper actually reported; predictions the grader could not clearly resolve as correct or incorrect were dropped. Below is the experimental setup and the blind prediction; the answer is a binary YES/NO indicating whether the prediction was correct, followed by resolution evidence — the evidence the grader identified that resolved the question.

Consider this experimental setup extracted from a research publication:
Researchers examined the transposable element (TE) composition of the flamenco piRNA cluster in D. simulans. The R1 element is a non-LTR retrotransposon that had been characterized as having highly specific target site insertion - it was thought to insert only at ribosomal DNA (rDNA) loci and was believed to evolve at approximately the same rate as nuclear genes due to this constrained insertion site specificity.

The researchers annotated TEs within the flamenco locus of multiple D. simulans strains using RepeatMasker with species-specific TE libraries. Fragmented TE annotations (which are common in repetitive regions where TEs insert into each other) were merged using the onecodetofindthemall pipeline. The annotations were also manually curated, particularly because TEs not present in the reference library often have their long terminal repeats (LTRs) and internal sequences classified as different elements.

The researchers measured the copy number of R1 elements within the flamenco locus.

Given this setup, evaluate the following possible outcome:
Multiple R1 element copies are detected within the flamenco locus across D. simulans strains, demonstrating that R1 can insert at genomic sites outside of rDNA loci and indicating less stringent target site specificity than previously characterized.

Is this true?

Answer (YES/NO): YES